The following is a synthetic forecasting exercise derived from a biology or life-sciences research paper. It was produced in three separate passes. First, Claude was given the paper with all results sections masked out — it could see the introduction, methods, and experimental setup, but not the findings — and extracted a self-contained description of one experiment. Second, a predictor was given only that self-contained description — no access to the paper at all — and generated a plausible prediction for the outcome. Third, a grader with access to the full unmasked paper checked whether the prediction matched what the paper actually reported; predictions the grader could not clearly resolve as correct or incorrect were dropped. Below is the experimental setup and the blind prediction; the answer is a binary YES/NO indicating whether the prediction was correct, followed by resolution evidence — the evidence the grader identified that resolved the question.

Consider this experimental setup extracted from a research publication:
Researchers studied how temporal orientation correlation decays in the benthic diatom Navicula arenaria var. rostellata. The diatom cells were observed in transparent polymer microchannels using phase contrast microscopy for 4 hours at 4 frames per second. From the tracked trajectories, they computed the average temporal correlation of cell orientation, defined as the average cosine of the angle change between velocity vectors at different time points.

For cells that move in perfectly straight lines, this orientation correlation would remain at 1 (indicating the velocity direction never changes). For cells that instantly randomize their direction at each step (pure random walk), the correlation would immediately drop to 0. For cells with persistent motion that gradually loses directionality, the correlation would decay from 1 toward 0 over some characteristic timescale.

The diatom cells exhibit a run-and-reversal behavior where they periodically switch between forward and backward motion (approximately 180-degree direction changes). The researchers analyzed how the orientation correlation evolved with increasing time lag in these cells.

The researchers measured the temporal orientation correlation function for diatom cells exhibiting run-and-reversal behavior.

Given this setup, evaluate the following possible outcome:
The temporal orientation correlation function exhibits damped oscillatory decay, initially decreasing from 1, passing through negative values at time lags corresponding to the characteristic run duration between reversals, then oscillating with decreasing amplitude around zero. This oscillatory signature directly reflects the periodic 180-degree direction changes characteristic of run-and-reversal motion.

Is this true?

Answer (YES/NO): YES